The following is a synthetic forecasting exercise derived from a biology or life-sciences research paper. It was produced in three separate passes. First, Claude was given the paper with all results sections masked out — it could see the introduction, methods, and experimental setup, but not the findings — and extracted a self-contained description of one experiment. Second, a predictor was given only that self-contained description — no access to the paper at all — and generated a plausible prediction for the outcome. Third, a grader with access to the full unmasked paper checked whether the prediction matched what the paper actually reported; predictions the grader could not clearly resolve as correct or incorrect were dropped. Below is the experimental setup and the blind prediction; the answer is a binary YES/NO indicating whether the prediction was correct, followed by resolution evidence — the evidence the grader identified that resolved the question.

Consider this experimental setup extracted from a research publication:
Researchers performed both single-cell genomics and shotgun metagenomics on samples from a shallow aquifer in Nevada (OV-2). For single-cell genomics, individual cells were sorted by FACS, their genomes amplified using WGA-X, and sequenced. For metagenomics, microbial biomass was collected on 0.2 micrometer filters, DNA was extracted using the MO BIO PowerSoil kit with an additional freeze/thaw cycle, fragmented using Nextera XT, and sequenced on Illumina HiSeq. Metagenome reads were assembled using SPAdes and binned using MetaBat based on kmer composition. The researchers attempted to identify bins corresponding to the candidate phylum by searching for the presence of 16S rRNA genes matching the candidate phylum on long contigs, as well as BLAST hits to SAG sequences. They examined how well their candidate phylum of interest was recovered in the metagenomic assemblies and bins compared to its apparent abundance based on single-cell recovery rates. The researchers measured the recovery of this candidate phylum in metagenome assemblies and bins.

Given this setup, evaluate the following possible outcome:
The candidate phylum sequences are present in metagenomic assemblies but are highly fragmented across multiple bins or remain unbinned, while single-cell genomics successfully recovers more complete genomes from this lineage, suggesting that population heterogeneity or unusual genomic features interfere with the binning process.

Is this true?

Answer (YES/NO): NO